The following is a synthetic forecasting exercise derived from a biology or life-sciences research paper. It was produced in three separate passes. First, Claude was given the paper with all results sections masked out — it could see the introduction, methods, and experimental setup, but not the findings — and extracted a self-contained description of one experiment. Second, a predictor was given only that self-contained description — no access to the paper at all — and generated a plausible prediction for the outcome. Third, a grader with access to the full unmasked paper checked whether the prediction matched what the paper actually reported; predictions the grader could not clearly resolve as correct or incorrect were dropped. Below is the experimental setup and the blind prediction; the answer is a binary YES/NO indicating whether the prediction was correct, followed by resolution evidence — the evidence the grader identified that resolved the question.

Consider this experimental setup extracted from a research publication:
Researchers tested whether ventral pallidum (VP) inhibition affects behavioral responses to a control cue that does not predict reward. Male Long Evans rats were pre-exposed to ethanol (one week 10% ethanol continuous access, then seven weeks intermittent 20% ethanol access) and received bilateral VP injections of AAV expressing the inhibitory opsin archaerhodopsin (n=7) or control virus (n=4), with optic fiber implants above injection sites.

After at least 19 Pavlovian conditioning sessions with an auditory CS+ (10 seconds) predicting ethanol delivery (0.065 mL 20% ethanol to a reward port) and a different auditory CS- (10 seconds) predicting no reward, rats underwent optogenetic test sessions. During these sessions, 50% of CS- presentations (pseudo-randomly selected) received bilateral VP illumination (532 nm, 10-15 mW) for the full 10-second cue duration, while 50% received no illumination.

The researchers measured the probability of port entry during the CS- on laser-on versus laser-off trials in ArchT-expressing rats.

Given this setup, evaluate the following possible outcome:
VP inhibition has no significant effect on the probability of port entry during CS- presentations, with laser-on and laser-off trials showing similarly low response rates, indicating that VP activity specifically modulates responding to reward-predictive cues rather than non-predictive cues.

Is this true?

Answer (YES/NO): YES